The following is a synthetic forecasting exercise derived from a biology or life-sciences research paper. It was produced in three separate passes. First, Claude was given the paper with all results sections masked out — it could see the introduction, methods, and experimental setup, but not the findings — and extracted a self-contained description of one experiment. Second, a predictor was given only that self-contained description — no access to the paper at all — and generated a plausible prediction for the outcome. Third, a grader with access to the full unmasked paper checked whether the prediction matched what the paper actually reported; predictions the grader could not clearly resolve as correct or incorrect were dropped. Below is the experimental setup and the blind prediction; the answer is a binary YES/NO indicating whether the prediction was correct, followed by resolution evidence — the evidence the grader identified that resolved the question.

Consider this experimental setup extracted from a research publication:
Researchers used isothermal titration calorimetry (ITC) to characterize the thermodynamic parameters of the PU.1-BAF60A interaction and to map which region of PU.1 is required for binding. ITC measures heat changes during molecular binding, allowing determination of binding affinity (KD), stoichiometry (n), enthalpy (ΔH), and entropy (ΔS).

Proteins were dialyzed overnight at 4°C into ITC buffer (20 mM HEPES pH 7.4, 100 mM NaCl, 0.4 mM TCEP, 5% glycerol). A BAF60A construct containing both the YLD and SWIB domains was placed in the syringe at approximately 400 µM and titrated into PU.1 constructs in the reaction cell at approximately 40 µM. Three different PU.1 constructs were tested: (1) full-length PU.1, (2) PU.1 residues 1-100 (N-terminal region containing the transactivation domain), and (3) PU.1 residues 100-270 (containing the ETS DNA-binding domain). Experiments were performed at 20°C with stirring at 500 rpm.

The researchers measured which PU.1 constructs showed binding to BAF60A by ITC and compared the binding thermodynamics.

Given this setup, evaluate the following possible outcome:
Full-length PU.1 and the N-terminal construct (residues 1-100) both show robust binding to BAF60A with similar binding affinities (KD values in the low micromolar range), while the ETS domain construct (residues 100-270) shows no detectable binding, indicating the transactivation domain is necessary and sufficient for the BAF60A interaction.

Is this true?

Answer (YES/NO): YES